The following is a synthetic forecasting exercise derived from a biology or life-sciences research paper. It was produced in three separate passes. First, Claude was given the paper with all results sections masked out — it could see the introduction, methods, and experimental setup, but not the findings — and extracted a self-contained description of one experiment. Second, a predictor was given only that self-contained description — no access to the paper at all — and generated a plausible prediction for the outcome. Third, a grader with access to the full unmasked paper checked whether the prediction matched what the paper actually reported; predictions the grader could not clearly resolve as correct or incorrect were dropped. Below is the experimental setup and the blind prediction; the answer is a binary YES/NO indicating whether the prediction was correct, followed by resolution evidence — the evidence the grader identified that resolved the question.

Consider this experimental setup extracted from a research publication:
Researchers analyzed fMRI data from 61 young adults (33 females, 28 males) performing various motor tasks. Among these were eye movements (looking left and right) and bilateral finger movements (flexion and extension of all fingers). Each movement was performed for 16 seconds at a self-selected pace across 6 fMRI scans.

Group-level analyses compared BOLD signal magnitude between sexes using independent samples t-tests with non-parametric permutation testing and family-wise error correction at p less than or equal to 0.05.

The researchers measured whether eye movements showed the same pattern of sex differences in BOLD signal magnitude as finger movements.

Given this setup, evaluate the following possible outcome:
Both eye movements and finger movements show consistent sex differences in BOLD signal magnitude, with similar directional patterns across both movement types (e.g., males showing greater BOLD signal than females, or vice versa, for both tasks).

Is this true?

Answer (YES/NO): NO